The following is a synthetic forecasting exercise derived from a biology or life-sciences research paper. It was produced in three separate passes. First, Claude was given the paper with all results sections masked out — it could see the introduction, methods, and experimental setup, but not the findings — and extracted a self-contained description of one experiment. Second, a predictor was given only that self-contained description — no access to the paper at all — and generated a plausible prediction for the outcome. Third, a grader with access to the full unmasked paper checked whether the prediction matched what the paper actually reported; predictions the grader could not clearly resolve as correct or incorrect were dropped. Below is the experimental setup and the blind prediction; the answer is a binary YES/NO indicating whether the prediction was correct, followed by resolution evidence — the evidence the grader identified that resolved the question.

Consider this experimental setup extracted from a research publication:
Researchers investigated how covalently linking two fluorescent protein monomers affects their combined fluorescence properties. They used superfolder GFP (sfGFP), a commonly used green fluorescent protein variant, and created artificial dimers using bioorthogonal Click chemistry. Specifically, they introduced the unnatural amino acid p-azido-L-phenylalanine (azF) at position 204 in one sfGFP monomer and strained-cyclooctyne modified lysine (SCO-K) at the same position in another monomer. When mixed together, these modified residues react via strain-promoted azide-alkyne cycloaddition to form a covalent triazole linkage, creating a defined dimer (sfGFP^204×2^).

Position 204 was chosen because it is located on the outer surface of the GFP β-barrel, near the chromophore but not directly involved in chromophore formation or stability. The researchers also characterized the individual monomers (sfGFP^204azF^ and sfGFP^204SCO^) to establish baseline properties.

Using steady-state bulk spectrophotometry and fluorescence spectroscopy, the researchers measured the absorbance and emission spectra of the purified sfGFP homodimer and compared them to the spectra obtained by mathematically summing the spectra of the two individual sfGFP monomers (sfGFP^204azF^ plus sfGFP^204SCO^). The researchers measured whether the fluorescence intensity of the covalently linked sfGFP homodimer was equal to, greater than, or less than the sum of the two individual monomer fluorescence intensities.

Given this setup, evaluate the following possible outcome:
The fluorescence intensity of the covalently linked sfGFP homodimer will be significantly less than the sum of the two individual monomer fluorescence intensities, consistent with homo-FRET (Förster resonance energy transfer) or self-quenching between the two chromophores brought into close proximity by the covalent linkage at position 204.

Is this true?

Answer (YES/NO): NO